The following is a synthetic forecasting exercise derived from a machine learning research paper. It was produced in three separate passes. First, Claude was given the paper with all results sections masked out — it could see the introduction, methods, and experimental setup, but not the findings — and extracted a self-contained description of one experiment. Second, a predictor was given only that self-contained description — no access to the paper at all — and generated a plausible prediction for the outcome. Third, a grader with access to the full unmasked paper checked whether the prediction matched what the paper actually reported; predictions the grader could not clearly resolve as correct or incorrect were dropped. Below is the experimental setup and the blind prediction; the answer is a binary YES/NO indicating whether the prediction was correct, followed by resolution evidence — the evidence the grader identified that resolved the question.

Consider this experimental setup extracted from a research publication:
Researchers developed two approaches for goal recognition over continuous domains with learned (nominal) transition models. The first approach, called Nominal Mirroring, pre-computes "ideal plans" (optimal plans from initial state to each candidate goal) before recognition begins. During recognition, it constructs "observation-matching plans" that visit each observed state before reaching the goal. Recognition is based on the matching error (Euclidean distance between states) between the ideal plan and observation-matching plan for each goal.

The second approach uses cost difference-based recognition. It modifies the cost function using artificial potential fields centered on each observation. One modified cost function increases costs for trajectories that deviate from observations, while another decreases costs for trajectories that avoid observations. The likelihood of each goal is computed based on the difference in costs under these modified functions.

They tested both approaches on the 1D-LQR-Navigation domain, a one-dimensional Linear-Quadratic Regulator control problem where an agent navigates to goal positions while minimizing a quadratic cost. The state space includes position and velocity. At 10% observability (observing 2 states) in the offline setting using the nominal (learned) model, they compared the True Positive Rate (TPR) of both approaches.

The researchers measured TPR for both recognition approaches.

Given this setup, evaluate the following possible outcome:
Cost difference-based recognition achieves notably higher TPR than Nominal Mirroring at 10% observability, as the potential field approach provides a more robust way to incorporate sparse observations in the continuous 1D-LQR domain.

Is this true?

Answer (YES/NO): NO